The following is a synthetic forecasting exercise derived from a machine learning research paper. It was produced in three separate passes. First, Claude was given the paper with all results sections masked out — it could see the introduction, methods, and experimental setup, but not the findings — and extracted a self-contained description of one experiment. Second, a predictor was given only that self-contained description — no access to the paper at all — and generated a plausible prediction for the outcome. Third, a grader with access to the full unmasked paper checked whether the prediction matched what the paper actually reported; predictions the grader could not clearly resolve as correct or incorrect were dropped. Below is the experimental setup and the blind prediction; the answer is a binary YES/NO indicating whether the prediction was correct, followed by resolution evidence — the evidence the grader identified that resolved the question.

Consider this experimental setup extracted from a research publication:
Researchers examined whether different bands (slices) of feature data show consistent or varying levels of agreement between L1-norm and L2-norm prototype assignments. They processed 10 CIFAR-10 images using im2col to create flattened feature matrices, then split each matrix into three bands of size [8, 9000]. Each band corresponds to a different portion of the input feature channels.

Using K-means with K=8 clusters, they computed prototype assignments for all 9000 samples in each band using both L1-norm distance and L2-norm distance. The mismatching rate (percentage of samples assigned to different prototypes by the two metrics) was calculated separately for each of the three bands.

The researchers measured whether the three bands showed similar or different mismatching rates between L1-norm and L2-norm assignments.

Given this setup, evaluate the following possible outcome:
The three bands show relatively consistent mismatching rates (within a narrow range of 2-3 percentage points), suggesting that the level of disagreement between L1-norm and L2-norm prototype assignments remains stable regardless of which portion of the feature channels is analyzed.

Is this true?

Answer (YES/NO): YES